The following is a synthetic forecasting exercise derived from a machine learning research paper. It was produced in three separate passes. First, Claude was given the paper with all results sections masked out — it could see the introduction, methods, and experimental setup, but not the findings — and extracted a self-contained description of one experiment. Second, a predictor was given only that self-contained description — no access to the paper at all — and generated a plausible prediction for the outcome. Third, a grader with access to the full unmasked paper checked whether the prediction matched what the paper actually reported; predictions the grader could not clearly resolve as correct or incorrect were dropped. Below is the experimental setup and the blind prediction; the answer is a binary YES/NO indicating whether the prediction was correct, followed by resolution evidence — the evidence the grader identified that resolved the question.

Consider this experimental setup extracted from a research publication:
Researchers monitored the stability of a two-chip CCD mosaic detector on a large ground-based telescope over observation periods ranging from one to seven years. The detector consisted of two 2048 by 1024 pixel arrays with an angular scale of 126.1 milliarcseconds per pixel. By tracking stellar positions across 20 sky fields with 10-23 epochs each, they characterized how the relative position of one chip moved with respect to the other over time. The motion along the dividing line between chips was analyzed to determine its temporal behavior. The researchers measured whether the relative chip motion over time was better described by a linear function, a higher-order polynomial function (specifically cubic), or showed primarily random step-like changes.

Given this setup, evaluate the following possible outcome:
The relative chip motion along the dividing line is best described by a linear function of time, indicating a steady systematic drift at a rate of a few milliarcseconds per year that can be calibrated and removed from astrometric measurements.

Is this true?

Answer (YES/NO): NO